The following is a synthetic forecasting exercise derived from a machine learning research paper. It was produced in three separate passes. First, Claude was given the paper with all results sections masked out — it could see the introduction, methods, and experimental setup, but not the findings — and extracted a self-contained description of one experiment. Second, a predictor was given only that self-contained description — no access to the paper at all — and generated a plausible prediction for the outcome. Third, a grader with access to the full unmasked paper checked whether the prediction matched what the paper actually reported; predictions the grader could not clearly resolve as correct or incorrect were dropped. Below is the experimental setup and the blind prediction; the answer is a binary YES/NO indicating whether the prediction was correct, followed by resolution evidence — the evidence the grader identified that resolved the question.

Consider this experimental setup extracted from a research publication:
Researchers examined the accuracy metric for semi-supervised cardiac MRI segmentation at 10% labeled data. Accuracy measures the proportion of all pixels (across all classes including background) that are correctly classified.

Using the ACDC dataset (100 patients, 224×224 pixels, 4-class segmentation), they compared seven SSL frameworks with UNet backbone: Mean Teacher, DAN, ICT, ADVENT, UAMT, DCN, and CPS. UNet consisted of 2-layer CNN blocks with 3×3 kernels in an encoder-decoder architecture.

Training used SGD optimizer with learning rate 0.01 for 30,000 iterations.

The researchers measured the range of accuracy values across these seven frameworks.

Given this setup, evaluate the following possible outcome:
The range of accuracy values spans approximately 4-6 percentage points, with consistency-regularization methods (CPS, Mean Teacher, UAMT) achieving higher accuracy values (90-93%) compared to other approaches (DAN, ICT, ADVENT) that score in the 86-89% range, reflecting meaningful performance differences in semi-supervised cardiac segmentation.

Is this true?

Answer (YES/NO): NO